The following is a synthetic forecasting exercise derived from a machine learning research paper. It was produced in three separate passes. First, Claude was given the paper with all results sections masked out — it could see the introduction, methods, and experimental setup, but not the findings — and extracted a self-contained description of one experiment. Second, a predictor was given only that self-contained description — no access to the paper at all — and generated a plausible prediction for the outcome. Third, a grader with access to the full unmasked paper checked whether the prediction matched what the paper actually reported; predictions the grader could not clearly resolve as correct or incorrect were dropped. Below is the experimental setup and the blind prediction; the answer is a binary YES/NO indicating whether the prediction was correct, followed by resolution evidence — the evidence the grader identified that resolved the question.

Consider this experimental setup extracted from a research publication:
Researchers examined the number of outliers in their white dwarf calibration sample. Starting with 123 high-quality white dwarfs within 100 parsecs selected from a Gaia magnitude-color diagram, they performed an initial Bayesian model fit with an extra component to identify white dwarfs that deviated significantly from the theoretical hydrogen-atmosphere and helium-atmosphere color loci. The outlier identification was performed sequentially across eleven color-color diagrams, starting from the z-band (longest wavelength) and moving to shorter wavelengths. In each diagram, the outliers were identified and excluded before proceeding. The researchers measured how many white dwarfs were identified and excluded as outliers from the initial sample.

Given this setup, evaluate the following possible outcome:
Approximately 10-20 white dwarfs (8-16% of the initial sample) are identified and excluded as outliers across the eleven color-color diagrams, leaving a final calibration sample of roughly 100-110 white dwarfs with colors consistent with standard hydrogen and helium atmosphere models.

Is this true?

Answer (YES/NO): YES